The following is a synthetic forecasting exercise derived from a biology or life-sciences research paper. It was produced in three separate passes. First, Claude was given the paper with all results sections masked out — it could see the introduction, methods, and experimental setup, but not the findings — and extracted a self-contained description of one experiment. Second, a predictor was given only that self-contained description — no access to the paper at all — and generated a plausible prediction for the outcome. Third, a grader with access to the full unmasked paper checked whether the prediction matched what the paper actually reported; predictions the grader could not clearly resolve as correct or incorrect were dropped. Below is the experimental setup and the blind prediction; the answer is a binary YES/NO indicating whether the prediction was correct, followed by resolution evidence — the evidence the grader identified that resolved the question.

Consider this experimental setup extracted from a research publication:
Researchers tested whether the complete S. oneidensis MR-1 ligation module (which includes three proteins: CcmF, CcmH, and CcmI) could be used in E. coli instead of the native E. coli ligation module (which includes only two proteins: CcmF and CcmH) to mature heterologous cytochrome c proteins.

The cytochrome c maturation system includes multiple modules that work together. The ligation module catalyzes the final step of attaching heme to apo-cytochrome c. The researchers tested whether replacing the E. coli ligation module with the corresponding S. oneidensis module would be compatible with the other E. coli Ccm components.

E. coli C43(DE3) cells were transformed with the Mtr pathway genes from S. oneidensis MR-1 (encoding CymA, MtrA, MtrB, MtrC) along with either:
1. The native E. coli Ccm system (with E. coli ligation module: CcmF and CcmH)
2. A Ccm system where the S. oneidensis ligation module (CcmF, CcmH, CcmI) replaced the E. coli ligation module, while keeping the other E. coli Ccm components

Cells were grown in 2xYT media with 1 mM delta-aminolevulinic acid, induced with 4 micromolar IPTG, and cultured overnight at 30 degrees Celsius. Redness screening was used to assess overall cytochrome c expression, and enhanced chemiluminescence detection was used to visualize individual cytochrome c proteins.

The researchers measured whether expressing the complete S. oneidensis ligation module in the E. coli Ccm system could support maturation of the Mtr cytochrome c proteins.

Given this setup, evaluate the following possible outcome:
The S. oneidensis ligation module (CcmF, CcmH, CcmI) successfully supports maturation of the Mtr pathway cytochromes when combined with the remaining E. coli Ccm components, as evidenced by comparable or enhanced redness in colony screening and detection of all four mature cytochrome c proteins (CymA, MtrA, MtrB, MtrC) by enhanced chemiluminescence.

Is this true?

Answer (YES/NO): NO